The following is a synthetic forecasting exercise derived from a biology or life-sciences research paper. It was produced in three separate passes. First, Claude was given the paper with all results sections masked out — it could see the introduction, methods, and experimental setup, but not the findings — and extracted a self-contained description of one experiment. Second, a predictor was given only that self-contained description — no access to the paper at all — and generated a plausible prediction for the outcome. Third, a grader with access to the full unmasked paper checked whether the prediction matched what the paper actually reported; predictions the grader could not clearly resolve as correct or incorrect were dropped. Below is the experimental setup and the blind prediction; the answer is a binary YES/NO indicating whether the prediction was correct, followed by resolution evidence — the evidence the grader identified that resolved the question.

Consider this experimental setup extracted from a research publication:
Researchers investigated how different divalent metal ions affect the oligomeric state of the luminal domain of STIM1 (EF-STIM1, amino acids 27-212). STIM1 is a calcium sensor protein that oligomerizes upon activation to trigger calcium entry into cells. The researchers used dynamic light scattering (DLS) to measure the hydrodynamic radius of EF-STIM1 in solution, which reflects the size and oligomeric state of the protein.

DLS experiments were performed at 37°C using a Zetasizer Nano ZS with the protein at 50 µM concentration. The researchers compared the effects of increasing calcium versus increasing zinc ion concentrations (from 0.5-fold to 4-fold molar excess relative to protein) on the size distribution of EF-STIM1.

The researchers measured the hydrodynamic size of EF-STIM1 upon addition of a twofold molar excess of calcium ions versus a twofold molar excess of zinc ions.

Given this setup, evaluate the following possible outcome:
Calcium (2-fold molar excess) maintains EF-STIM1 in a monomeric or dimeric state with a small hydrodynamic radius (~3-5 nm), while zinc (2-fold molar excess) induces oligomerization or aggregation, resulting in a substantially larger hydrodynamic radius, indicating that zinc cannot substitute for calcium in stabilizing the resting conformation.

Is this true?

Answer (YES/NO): YES